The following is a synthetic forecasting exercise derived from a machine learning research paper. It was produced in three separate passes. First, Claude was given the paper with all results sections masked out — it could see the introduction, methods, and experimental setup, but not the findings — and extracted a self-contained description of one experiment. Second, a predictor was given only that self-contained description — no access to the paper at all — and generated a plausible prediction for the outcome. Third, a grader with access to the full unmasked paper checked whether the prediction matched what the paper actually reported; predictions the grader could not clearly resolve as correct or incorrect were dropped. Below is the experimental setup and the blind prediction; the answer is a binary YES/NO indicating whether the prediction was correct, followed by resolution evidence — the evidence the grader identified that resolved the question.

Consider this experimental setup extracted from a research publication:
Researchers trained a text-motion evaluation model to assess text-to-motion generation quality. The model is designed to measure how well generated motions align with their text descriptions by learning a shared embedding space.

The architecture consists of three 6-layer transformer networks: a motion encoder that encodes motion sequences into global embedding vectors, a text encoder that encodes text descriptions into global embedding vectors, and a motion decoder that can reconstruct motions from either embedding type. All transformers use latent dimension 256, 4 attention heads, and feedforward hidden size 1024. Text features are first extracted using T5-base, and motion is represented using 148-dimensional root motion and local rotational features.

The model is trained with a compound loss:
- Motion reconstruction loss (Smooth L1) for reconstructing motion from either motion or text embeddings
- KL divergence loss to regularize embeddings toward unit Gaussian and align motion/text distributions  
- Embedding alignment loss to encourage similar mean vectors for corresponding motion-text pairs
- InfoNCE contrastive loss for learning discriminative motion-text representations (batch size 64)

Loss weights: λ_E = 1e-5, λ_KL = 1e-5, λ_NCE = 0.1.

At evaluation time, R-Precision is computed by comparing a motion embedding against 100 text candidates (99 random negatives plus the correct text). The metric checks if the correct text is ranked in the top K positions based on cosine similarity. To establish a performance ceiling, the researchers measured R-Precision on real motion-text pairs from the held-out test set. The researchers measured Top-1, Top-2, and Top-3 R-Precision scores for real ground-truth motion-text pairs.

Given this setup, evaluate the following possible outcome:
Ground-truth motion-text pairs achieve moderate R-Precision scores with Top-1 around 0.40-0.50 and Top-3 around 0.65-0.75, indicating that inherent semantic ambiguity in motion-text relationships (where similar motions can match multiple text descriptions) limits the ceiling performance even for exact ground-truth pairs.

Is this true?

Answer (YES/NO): NO